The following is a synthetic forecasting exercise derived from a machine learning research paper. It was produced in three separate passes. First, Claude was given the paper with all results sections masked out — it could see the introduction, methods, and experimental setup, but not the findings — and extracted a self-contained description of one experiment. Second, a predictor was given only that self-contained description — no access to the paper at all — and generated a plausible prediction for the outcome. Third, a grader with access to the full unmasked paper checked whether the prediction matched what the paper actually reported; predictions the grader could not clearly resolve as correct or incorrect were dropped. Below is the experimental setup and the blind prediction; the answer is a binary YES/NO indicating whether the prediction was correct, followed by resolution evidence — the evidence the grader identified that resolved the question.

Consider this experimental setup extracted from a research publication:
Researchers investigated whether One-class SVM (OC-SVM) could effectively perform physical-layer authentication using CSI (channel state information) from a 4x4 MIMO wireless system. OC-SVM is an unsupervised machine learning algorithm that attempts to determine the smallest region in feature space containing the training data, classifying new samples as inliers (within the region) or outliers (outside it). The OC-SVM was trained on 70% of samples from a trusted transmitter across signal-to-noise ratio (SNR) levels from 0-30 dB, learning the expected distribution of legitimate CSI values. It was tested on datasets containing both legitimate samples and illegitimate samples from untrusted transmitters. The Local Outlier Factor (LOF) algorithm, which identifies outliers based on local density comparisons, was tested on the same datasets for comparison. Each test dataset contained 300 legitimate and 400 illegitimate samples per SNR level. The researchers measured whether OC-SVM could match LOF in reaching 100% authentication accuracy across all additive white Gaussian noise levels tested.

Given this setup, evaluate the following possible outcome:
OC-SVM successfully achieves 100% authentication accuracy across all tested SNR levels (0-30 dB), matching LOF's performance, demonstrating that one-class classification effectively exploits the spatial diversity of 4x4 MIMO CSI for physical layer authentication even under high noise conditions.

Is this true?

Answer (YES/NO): NO